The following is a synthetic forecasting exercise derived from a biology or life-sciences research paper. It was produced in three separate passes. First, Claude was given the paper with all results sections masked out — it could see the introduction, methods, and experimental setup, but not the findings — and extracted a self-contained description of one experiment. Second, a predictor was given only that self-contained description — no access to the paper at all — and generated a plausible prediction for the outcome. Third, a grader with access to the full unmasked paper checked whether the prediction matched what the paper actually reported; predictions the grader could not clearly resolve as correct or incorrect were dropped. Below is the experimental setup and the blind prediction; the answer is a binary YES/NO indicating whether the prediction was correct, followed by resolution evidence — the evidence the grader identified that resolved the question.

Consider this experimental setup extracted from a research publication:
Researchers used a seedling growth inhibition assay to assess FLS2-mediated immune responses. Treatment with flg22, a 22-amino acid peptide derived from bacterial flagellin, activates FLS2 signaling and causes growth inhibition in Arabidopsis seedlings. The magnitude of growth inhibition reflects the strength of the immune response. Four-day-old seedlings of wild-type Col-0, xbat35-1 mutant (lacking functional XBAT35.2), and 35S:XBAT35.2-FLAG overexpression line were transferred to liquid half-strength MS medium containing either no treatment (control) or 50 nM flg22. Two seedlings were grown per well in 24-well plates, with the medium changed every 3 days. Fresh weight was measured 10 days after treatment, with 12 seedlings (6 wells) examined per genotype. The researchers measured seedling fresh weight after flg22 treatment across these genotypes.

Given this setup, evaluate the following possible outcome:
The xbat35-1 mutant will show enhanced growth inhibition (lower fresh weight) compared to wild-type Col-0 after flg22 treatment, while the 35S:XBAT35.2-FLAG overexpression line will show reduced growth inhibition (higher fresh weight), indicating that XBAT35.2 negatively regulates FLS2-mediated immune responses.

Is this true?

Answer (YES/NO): NO